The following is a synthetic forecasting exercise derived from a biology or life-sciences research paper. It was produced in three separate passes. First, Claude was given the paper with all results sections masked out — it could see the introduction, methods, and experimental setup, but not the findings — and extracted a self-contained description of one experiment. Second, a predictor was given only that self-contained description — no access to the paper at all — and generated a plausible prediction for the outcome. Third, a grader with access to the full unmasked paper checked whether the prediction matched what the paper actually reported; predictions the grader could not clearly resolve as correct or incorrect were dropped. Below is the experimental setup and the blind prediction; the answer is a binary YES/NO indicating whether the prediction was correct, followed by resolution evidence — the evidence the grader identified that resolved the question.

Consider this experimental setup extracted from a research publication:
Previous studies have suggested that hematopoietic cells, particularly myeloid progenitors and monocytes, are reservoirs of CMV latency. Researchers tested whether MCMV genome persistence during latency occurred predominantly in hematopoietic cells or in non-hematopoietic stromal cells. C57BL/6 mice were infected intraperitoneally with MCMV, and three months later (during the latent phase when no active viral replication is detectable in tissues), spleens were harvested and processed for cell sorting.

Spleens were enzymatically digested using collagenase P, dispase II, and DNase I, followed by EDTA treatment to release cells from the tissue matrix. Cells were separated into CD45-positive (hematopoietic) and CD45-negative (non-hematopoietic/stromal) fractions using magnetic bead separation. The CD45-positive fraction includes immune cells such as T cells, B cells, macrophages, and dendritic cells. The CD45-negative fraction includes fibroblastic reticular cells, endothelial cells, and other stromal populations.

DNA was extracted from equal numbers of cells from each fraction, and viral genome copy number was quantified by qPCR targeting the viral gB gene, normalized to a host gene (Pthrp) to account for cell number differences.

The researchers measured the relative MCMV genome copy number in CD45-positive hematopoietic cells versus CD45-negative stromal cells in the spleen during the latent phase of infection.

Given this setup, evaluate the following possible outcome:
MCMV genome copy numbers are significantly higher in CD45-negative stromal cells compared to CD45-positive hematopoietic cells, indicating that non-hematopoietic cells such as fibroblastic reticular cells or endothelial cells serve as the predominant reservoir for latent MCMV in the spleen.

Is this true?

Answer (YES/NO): YES